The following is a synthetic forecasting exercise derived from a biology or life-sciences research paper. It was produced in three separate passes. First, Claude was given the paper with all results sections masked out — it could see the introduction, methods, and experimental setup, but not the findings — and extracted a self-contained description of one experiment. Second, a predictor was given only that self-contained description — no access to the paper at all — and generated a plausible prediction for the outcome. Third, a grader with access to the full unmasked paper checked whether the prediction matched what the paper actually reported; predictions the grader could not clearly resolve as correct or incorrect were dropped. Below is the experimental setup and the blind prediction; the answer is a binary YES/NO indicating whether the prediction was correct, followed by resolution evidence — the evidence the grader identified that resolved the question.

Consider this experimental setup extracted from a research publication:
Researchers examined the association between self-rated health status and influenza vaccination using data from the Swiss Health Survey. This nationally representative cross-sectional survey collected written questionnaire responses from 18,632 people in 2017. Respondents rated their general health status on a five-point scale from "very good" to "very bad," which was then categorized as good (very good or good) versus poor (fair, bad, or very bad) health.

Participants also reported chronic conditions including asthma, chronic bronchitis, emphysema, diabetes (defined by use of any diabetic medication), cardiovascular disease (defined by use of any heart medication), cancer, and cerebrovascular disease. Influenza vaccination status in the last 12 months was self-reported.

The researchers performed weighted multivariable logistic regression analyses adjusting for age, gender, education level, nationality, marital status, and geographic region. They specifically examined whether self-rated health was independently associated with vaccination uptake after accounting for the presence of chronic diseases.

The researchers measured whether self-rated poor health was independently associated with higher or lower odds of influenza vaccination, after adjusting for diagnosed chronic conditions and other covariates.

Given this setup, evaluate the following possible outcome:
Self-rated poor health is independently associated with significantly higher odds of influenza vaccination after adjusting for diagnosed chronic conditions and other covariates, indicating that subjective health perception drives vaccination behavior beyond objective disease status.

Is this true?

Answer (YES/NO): YES